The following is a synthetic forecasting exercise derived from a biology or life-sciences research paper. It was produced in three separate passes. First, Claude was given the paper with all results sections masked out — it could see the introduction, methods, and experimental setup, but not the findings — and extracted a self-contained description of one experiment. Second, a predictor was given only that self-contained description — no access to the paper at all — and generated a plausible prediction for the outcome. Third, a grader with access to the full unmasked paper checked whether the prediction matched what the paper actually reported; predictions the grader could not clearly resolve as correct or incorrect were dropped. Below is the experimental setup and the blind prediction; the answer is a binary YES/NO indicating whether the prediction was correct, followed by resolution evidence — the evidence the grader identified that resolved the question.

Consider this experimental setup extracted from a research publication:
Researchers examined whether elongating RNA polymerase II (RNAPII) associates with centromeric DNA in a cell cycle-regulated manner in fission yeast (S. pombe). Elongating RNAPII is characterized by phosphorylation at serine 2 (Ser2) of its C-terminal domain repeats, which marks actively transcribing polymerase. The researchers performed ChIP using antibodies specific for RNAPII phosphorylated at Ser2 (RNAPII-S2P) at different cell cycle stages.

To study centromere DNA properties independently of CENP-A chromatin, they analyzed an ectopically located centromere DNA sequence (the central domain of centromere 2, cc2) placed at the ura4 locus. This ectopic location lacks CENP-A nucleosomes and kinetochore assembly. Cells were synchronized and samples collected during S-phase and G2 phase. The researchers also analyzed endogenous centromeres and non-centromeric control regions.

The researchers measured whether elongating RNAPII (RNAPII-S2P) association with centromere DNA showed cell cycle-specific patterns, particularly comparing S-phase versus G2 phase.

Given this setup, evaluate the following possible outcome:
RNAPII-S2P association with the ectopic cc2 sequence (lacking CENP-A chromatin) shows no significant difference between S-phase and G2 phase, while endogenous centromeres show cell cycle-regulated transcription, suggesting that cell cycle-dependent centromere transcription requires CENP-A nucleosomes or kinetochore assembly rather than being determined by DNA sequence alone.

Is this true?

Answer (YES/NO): NO